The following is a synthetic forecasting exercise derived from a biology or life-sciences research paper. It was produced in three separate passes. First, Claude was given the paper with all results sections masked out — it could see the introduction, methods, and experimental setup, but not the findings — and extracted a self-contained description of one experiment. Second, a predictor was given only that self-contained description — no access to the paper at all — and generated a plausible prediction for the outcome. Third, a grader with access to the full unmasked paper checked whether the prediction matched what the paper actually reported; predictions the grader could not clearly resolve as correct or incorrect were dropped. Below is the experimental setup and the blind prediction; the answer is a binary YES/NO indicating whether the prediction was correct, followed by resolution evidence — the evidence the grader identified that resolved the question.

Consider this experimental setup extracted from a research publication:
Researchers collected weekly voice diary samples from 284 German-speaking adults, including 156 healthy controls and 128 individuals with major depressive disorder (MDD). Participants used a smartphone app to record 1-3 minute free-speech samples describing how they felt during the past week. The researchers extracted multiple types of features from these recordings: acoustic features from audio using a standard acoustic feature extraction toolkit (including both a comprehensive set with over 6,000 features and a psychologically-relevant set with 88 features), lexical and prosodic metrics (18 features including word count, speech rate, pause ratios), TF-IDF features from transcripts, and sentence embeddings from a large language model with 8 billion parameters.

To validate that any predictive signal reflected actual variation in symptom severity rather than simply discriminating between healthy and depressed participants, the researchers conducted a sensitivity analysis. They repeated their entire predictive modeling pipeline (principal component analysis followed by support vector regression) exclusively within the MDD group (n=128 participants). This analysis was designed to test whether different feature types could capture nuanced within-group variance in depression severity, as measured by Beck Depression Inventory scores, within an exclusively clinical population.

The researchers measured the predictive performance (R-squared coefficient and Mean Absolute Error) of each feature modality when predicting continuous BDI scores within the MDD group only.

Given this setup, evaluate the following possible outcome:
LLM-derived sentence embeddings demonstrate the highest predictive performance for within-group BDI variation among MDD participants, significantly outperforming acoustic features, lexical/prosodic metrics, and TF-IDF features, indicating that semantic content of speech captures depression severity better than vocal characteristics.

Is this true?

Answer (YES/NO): YES